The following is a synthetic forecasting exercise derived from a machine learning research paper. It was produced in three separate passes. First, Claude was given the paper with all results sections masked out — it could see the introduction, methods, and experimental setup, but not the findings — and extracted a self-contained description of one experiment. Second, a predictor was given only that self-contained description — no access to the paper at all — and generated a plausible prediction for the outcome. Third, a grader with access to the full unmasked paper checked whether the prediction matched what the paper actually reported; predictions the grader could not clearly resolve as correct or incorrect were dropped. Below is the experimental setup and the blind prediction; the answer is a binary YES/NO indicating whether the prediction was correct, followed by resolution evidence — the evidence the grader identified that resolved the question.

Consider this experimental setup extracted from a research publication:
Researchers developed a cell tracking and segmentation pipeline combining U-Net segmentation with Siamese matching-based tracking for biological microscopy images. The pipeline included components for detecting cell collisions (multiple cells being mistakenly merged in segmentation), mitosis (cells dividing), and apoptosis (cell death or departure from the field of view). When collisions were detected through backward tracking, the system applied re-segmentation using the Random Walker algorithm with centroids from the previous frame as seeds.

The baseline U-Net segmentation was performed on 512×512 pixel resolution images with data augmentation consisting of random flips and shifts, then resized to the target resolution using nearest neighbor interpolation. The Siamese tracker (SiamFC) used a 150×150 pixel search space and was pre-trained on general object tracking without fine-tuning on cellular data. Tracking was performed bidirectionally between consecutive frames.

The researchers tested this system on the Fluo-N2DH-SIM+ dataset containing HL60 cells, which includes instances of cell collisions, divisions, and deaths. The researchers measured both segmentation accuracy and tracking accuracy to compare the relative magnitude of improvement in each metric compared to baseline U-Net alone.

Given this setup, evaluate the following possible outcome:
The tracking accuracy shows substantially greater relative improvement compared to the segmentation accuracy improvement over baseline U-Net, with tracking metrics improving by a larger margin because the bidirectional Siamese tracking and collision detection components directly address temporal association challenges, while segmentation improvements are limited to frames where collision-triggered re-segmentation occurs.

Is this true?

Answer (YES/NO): NO